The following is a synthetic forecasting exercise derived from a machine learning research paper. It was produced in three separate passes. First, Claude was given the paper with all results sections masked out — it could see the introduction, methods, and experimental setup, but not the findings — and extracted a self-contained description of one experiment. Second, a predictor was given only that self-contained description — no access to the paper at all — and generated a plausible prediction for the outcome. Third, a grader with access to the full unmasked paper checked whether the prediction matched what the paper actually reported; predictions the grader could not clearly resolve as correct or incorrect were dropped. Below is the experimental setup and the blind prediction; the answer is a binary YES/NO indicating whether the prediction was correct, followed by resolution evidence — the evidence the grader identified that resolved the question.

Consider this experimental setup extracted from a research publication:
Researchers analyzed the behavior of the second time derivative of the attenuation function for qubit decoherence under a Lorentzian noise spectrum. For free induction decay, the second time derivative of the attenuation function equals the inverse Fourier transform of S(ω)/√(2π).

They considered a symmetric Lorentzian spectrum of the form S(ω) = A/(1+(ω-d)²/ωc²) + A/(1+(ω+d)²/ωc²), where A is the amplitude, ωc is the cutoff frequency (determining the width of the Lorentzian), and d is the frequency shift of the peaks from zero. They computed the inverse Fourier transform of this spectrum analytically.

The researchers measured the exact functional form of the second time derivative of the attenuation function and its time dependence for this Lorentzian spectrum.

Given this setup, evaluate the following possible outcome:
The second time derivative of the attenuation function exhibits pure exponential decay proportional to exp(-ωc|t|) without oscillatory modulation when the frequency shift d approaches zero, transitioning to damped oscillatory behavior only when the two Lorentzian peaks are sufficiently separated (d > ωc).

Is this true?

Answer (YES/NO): NO